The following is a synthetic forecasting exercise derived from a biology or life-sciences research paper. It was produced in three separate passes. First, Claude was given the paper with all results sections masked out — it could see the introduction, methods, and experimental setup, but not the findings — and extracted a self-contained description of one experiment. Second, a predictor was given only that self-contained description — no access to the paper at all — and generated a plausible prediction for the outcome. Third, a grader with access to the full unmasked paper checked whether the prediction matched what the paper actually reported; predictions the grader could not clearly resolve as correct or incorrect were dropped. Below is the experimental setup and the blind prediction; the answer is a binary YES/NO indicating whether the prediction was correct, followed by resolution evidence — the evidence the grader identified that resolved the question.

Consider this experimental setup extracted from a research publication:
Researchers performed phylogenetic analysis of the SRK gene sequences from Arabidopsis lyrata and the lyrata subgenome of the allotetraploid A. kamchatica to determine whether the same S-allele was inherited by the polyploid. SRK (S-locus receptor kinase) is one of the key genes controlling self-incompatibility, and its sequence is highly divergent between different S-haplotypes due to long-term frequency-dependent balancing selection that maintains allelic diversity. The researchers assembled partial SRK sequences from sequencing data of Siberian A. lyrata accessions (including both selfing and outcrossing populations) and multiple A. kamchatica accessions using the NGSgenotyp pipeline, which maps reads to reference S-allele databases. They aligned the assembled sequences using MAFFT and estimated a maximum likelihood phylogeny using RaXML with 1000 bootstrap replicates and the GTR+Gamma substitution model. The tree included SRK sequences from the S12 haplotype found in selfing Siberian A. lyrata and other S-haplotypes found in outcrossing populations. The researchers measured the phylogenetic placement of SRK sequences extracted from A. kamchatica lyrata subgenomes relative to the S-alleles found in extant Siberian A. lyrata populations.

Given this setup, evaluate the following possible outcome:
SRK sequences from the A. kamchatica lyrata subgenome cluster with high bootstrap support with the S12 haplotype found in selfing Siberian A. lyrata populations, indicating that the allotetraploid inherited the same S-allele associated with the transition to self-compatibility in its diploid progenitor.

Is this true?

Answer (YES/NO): YES